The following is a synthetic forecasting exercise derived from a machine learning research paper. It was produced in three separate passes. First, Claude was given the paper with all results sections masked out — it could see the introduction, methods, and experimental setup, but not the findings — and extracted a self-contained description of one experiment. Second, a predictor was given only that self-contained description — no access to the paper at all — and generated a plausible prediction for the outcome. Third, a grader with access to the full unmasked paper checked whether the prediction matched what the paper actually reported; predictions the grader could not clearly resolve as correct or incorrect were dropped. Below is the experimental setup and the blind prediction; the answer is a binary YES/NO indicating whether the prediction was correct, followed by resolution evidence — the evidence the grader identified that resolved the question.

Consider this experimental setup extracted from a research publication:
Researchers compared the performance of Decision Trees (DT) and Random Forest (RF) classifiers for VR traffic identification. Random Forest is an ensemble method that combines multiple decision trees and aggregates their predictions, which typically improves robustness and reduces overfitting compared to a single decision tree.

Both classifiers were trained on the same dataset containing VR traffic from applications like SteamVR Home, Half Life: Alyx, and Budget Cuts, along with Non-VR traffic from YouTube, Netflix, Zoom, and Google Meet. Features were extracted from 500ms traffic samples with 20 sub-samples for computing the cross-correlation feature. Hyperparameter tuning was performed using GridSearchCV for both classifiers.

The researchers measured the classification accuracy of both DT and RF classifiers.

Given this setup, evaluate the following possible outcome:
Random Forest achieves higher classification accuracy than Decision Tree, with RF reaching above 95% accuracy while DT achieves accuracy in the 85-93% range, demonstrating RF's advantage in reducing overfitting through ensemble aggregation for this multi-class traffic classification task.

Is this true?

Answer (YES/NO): NO